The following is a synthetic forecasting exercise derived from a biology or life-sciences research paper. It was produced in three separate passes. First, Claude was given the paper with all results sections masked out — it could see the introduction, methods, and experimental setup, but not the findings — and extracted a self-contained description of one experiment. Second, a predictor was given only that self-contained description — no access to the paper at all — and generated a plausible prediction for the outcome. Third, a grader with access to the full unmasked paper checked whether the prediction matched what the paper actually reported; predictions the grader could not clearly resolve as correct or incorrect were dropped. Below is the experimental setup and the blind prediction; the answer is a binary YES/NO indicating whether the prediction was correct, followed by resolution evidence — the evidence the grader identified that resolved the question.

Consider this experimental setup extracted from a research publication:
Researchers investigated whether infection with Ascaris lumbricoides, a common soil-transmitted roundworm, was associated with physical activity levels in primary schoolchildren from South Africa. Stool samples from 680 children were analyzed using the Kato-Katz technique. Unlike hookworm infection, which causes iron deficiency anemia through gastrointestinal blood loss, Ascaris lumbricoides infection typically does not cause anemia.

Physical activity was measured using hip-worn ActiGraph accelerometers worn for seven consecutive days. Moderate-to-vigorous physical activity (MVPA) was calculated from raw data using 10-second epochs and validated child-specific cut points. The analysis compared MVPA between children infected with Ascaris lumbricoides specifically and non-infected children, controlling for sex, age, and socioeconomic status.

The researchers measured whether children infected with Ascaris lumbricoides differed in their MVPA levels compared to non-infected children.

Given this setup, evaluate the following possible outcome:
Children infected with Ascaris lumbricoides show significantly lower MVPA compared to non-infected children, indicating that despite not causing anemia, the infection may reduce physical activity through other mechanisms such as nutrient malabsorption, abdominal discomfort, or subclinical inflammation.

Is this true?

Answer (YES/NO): NO